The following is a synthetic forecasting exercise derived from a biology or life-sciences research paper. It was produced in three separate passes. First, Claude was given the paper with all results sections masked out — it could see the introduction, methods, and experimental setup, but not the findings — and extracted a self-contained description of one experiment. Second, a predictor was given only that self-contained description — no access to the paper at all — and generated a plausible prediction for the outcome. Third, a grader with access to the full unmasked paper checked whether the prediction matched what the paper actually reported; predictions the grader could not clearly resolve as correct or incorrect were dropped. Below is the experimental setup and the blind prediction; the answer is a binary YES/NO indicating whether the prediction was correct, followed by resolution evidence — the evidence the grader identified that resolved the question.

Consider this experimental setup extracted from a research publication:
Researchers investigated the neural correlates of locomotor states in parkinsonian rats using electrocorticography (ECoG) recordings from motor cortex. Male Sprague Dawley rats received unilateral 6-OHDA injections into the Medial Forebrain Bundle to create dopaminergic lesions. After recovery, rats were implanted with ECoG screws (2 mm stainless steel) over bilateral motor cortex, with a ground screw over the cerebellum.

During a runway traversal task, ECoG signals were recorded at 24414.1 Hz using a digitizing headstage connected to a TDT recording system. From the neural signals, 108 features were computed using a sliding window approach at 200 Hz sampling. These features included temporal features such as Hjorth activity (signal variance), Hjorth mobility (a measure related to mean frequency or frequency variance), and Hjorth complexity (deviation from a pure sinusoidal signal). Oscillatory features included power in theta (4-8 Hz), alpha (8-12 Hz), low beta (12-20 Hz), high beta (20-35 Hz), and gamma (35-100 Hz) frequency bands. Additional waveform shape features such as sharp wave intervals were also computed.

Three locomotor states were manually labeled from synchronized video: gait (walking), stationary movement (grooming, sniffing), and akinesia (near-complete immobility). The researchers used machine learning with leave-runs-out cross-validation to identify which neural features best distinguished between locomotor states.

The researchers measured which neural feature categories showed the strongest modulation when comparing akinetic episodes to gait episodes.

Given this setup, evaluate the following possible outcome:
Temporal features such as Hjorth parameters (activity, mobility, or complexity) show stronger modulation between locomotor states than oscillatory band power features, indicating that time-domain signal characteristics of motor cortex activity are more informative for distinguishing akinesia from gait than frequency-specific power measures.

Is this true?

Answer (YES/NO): NO